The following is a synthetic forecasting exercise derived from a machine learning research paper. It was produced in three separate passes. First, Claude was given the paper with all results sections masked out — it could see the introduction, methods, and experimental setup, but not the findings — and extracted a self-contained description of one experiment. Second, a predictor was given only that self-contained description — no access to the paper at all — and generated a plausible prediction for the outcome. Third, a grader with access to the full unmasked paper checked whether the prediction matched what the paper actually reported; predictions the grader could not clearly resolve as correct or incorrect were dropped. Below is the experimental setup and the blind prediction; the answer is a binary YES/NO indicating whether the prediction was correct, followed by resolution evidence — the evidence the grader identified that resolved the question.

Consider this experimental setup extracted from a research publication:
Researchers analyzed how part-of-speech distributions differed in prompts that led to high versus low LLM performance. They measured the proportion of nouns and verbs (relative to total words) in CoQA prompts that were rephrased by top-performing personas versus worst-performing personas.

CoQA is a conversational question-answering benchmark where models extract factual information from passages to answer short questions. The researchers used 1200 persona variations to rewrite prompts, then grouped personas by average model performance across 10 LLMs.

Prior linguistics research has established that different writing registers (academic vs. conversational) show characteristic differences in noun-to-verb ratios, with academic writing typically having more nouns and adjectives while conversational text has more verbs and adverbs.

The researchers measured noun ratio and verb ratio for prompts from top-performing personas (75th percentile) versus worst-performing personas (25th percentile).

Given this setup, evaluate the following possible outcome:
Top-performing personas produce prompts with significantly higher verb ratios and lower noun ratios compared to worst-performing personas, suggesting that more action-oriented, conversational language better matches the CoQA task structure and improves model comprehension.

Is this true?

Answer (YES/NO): NO